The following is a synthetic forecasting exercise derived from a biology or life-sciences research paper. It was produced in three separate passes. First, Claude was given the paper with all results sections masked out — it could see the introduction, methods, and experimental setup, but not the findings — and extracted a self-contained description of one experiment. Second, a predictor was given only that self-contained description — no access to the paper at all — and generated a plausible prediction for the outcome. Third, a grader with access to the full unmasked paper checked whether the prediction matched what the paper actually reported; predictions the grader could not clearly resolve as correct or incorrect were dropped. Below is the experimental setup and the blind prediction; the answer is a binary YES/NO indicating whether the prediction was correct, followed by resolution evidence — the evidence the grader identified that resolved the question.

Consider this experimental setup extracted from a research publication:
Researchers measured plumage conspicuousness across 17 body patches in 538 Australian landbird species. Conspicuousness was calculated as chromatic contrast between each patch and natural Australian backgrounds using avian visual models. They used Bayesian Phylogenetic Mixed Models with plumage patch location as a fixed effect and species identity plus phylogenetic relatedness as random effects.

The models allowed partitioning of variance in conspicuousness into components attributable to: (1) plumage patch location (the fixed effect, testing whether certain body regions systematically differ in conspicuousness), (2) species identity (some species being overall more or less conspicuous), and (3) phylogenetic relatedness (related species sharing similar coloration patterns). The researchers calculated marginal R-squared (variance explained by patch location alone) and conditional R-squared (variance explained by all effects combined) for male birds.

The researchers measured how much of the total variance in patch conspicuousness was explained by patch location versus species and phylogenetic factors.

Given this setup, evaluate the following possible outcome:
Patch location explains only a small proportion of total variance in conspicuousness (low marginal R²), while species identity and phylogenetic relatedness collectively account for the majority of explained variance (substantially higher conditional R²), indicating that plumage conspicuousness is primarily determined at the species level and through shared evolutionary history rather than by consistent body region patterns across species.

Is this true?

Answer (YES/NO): YES